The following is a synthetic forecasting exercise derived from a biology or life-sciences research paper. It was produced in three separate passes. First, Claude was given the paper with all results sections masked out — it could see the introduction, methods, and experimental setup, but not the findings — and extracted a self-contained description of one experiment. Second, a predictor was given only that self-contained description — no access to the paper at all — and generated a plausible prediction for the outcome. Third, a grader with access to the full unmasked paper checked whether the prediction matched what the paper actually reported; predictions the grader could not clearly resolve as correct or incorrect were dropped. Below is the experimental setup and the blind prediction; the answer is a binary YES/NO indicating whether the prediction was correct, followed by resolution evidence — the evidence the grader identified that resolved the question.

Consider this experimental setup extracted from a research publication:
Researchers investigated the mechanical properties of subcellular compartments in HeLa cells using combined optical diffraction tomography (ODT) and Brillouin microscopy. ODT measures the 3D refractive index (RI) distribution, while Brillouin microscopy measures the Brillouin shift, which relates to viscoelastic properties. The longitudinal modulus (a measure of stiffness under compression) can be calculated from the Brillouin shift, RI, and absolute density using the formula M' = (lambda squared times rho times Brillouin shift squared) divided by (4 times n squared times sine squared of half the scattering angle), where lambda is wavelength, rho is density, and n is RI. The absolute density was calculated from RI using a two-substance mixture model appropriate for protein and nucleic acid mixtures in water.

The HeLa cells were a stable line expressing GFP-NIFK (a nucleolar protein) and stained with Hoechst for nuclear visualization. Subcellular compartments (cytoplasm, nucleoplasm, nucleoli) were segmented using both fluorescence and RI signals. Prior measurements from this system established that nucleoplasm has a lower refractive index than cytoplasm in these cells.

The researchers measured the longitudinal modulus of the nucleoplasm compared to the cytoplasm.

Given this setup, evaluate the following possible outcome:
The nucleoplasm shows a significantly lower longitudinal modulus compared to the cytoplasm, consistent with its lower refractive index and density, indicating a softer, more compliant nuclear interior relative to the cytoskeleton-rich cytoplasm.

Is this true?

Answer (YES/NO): NO